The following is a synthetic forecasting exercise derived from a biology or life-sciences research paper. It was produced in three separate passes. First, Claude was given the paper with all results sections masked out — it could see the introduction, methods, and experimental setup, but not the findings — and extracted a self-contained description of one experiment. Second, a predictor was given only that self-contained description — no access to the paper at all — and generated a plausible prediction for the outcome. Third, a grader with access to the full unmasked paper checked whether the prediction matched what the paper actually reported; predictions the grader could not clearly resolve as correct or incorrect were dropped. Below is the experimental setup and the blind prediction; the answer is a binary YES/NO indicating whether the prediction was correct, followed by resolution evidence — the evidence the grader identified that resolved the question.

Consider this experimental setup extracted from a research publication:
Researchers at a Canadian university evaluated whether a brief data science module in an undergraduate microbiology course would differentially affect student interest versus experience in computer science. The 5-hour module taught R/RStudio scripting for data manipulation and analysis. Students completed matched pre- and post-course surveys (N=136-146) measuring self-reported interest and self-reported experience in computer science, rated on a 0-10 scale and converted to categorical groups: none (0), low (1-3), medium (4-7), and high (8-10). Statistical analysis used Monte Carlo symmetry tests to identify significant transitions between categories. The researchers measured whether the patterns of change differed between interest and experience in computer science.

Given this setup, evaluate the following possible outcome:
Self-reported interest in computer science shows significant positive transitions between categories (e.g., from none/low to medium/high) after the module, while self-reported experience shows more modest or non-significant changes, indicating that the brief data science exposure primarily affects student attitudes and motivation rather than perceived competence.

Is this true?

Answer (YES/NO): NO